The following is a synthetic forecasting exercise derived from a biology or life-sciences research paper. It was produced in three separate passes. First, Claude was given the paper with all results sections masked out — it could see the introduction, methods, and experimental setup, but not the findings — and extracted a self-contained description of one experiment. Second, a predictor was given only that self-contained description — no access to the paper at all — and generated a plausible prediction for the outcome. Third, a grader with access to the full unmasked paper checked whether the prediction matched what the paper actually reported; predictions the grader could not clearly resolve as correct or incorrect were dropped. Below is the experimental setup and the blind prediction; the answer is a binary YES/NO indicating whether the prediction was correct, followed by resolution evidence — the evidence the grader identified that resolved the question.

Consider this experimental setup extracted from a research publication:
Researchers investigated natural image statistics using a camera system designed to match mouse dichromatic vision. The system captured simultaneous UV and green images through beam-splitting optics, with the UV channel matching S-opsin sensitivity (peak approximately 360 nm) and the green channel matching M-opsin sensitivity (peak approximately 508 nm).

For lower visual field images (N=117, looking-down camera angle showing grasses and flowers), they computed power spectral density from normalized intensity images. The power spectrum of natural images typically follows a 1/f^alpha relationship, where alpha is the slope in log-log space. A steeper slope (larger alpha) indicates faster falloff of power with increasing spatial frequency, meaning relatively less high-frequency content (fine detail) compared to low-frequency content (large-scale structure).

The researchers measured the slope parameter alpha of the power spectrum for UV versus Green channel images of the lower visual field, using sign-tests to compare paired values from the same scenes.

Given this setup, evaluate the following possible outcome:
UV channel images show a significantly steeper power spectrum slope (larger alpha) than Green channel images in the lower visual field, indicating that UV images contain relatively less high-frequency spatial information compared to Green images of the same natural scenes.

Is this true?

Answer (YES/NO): YES